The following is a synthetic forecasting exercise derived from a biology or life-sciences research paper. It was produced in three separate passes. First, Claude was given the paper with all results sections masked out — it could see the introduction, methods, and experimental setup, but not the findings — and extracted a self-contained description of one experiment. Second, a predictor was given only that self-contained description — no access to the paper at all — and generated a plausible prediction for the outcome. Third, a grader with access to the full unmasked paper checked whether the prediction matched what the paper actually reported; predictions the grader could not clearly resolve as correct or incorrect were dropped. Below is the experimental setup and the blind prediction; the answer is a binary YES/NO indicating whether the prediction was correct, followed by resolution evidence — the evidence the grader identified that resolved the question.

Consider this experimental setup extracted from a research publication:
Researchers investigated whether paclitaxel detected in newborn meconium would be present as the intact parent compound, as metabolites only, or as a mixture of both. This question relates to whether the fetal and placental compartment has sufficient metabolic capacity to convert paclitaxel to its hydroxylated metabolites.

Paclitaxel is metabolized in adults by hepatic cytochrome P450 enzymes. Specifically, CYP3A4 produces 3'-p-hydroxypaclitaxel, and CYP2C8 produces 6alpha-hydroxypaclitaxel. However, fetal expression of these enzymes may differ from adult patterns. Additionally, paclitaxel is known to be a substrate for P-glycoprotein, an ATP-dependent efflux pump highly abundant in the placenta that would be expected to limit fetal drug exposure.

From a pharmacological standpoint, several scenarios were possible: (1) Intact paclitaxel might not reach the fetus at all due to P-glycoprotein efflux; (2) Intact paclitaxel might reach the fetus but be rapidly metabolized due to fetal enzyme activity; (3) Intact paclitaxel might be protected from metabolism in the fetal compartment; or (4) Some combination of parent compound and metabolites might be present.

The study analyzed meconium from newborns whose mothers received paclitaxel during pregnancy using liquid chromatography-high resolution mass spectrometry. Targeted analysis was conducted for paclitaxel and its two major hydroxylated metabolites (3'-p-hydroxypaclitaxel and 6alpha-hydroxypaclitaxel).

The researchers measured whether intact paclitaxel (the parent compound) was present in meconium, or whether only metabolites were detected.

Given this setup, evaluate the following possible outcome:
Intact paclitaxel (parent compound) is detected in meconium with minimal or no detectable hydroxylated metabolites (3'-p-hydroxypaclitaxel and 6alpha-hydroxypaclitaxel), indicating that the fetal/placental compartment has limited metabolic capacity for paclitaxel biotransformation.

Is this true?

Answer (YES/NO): NO